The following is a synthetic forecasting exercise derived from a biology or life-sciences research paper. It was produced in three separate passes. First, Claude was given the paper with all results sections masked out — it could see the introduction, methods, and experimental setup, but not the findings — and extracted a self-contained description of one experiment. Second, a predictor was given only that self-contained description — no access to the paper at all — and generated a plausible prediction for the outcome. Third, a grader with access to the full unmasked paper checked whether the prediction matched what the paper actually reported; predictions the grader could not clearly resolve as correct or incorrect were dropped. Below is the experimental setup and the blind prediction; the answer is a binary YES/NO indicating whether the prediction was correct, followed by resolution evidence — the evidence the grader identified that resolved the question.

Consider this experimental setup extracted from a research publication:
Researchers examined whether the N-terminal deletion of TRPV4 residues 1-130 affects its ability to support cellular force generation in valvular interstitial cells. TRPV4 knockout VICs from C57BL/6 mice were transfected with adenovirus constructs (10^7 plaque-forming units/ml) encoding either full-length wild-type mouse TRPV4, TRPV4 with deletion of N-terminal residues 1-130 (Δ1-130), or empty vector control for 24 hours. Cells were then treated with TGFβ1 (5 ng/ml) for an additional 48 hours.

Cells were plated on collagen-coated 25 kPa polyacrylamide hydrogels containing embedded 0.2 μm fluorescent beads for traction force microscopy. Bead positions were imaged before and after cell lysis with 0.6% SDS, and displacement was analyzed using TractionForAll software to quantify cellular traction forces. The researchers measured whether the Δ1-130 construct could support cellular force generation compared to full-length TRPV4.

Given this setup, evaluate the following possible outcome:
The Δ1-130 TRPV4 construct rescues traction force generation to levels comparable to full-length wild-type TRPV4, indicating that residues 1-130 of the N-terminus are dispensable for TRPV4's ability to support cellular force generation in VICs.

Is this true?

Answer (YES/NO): NO